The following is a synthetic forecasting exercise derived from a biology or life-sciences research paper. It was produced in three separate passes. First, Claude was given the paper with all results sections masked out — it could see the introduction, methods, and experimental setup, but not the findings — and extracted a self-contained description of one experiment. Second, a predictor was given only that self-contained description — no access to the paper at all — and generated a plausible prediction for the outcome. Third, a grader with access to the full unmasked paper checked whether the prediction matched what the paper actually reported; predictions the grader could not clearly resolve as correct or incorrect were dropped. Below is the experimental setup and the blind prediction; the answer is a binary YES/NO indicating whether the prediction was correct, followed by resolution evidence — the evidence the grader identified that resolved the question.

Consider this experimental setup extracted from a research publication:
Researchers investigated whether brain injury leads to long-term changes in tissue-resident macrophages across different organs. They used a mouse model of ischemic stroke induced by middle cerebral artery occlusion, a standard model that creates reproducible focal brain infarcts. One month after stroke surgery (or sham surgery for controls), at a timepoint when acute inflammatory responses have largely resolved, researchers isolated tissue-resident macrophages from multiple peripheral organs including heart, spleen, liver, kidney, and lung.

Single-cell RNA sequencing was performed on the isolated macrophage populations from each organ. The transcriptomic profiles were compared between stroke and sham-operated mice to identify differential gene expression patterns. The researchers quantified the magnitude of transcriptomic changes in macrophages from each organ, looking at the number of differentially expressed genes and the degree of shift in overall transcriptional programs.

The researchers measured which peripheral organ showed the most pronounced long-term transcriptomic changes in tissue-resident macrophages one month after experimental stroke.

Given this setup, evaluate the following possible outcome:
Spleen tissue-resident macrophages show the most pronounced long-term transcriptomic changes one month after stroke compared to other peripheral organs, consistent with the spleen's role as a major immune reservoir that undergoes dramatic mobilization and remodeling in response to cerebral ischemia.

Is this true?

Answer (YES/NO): NO